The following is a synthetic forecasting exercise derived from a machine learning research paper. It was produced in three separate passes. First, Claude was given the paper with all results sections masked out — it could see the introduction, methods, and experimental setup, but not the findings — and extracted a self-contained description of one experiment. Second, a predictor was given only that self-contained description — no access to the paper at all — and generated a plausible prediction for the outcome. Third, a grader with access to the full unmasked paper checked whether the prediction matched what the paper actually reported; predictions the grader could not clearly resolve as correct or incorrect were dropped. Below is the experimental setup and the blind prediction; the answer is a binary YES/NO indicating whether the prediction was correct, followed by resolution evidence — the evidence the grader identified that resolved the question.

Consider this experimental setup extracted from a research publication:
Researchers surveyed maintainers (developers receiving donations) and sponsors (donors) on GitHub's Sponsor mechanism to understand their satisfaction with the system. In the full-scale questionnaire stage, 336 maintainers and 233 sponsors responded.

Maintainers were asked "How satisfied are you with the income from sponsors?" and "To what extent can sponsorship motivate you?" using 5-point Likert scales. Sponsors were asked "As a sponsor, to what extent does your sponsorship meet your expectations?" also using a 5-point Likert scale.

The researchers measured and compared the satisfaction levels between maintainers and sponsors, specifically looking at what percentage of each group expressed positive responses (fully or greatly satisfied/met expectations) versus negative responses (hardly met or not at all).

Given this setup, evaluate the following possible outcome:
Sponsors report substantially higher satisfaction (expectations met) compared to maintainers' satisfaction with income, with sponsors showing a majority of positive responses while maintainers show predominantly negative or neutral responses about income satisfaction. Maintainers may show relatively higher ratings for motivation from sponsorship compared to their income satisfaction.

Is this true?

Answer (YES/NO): YES